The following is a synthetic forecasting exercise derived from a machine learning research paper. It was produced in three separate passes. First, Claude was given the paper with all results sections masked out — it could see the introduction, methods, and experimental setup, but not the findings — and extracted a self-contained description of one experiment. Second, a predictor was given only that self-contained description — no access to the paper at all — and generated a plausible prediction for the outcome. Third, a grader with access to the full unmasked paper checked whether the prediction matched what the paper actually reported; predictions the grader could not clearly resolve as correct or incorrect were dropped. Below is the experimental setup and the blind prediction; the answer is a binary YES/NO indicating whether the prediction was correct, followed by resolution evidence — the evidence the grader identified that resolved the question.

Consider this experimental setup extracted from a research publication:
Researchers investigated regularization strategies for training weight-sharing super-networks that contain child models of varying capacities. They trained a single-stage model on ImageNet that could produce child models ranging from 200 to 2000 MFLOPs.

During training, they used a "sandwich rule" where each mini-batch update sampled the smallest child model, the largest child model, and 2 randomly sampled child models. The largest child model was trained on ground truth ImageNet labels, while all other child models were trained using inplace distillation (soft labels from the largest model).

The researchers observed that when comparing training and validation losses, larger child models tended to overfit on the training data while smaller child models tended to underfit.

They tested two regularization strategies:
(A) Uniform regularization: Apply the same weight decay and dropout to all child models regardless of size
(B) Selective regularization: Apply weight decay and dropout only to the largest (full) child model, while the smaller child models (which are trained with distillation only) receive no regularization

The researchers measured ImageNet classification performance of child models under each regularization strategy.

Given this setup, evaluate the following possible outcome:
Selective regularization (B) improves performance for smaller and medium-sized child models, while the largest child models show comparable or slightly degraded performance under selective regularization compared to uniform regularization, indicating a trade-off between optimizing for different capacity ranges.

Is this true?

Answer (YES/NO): NO